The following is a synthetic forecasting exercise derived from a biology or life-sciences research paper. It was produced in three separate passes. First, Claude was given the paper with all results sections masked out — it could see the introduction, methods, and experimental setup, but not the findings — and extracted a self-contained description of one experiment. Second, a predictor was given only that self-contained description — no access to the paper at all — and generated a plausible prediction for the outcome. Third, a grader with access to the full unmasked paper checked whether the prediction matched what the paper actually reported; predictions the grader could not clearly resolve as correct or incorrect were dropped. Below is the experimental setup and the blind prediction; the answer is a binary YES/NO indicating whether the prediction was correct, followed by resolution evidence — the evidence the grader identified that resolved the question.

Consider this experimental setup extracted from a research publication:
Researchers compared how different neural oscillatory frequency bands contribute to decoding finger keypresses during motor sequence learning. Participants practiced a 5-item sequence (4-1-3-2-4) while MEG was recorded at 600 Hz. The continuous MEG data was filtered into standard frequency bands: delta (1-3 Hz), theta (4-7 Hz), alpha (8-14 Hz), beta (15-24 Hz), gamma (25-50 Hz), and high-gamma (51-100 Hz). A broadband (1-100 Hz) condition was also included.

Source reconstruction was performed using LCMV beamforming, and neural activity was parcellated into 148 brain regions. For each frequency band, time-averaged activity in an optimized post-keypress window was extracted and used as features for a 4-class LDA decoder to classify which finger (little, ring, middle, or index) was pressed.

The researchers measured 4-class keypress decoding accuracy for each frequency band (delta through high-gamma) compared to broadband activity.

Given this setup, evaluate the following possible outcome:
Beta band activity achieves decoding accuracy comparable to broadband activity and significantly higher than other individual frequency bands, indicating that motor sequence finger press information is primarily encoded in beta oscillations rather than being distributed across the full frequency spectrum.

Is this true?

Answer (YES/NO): NO